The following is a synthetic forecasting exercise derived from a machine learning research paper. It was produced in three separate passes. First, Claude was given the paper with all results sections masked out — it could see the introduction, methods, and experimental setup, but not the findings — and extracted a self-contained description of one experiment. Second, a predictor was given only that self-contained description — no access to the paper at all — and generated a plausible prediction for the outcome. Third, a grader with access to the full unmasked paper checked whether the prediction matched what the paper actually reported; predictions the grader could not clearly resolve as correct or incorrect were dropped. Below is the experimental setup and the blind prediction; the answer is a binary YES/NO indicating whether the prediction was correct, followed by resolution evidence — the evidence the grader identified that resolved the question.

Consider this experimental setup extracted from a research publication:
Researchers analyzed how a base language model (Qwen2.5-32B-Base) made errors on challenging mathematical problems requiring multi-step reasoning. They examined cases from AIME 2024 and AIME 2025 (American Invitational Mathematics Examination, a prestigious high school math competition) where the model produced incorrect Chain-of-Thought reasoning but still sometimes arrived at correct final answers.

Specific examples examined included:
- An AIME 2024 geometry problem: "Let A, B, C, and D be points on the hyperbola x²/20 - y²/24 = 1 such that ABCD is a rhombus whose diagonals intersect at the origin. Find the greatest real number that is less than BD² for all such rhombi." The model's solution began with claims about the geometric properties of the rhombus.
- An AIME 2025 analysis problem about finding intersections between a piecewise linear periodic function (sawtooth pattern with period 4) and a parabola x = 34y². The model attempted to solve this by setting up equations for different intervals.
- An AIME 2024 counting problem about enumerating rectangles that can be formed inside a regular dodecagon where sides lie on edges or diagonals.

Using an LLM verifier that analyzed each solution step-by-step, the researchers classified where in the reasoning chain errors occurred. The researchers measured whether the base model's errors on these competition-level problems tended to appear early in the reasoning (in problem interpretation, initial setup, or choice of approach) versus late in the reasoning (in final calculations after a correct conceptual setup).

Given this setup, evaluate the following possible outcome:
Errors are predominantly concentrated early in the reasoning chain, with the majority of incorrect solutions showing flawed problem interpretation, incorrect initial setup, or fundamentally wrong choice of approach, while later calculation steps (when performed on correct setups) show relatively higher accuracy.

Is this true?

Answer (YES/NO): NO